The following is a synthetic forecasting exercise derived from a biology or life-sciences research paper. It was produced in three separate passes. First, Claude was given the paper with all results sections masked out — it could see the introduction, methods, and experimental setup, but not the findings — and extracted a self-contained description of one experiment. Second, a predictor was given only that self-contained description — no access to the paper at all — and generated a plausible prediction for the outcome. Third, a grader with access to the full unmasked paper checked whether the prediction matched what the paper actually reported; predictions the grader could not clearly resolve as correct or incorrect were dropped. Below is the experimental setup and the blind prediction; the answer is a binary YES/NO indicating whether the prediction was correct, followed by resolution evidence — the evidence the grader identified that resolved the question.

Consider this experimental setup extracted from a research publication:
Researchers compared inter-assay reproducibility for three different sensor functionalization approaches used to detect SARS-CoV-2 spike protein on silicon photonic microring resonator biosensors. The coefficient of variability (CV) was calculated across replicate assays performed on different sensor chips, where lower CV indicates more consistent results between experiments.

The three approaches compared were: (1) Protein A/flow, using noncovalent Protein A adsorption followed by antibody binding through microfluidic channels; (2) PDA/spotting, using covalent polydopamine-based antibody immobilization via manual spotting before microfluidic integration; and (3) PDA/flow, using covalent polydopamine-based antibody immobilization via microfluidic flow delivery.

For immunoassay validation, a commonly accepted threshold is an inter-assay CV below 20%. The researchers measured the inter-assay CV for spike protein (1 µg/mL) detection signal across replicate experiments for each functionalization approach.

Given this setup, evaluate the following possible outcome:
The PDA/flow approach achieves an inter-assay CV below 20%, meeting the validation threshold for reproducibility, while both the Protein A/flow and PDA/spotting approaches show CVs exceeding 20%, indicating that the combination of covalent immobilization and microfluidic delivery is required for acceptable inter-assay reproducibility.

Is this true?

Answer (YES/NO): NO